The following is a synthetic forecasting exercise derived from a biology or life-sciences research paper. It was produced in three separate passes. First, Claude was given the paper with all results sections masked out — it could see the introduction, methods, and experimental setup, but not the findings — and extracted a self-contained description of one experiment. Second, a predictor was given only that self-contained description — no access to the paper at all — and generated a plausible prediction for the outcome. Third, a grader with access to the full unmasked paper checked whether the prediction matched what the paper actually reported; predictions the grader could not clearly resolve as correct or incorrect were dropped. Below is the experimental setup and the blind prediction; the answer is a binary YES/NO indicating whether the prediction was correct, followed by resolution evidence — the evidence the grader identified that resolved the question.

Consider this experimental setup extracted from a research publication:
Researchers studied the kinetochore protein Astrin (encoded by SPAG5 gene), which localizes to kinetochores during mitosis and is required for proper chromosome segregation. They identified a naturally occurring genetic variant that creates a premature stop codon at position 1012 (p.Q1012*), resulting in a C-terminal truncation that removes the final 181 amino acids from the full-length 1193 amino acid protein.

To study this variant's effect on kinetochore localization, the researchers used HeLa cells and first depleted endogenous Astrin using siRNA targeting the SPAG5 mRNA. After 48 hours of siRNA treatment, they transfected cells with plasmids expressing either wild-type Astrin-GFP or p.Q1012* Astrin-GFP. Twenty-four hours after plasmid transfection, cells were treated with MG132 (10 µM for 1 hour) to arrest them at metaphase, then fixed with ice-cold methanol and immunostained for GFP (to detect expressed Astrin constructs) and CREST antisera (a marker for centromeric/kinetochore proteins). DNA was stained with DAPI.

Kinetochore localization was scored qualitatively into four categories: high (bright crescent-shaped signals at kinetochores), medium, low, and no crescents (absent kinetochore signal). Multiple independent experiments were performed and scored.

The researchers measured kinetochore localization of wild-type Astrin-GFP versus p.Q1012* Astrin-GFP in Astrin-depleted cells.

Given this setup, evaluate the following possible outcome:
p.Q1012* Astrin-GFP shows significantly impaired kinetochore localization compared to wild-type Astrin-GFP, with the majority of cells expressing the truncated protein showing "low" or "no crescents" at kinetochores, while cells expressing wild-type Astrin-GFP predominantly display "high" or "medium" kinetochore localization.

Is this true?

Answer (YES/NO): YES